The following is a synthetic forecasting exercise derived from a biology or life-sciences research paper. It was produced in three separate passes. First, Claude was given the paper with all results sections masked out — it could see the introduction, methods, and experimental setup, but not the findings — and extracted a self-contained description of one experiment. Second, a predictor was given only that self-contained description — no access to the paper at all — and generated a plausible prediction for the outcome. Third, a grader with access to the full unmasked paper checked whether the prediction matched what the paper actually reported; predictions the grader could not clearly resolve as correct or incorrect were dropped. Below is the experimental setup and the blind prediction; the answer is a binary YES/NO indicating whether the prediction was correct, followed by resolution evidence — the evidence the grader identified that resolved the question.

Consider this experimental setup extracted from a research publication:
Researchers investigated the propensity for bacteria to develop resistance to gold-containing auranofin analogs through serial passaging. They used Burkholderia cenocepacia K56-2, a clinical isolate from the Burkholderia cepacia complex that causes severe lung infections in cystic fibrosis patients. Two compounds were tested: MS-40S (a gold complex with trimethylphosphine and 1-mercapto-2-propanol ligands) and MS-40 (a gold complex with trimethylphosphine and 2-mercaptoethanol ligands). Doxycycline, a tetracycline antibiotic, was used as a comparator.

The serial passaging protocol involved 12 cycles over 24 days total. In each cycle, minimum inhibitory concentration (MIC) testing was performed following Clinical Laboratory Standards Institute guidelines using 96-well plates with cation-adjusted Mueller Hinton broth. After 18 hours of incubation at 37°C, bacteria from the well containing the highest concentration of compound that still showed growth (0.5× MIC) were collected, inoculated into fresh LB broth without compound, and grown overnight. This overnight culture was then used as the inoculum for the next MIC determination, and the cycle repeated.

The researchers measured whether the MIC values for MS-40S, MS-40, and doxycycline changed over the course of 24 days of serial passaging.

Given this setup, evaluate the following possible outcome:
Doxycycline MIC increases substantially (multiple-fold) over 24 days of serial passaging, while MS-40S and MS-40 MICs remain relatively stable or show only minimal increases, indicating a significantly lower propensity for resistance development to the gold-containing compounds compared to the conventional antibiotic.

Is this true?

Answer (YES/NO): YES